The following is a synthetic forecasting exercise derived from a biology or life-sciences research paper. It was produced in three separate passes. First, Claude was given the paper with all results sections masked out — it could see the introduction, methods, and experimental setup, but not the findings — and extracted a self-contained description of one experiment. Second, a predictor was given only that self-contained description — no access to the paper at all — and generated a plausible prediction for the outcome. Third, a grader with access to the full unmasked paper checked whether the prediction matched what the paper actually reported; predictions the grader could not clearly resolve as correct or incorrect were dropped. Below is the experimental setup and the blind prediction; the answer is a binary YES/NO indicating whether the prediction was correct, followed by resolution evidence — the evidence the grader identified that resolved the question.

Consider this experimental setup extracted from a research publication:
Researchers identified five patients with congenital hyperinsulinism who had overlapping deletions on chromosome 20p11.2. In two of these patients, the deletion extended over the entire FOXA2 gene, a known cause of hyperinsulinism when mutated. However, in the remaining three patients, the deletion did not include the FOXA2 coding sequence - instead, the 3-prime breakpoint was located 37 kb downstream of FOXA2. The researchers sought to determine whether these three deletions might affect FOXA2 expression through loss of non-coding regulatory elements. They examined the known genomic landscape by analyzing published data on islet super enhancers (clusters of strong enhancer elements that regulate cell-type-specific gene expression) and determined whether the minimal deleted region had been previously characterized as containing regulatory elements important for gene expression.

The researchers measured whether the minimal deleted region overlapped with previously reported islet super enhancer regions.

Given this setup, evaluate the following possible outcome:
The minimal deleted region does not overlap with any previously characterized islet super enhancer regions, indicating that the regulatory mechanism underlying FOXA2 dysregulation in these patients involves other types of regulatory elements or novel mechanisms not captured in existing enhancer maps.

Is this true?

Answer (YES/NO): NO